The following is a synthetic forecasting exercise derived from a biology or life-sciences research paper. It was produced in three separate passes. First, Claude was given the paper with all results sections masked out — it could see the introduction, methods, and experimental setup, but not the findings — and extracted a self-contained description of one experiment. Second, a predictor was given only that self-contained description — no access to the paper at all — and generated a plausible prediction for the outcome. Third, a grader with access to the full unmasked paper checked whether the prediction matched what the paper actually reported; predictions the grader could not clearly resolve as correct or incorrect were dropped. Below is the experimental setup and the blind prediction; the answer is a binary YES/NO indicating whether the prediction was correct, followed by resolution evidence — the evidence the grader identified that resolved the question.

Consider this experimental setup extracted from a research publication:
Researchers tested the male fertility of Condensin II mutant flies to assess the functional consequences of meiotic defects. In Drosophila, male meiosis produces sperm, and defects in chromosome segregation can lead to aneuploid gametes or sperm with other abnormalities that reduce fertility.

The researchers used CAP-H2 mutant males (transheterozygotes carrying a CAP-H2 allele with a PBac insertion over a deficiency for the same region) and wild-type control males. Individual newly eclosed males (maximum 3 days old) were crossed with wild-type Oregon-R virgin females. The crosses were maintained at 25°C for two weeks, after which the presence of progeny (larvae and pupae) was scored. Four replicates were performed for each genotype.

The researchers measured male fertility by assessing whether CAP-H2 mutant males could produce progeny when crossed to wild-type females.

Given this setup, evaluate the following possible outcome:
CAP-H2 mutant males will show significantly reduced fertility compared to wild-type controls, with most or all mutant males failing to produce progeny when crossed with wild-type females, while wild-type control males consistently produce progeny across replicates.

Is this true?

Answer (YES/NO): YES